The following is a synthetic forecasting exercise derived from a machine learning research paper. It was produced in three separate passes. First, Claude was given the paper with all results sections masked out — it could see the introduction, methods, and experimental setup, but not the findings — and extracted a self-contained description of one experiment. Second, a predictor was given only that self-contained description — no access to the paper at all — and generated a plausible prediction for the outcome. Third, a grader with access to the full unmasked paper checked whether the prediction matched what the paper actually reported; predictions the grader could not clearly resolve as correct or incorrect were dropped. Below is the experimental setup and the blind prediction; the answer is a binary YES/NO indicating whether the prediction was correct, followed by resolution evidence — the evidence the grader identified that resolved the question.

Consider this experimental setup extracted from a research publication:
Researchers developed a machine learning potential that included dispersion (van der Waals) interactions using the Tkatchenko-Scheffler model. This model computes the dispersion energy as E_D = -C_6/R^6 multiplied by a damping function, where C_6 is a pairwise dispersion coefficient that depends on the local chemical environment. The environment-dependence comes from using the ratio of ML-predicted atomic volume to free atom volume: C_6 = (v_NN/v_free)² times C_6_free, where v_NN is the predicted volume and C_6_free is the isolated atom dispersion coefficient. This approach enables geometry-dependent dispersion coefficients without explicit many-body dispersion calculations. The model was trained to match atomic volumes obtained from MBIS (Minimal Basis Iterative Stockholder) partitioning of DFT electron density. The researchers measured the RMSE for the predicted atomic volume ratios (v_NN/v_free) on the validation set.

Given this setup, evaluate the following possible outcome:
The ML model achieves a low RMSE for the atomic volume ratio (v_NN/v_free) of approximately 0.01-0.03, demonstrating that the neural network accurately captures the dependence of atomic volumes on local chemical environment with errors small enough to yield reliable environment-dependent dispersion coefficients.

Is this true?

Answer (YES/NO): YES